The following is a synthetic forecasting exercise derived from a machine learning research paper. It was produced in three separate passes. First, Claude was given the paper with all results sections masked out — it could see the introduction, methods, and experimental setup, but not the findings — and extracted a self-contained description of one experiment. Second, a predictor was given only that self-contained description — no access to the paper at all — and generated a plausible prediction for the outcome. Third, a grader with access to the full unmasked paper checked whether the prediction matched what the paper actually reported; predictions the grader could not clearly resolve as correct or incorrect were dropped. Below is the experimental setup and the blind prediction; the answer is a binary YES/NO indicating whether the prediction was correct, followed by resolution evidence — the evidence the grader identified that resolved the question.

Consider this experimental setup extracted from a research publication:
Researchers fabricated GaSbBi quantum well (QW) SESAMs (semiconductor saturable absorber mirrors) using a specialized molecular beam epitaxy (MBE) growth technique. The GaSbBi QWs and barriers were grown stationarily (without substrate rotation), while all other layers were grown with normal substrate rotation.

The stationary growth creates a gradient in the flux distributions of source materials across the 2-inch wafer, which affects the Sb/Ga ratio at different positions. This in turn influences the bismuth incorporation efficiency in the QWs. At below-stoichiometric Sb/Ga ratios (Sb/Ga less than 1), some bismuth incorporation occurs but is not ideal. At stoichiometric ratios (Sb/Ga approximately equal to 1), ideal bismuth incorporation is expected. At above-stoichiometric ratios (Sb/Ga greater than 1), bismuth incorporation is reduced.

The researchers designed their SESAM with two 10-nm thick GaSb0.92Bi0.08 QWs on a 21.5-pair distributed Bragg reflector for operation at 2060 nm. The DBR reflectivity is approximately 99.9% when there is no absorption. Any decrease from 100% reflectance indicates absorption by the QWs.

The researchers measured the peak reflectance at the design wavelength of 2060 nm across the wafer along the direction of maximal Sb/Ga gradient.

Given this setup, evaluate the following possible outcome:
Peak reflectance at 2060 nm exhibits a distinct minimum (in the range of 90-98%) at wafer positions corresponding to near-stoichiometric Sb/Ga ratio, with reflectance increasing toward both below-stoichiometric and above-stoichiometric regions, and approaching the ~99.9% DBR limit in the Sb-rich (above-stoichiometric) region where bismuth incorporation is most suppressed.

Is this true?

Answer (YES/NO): YES